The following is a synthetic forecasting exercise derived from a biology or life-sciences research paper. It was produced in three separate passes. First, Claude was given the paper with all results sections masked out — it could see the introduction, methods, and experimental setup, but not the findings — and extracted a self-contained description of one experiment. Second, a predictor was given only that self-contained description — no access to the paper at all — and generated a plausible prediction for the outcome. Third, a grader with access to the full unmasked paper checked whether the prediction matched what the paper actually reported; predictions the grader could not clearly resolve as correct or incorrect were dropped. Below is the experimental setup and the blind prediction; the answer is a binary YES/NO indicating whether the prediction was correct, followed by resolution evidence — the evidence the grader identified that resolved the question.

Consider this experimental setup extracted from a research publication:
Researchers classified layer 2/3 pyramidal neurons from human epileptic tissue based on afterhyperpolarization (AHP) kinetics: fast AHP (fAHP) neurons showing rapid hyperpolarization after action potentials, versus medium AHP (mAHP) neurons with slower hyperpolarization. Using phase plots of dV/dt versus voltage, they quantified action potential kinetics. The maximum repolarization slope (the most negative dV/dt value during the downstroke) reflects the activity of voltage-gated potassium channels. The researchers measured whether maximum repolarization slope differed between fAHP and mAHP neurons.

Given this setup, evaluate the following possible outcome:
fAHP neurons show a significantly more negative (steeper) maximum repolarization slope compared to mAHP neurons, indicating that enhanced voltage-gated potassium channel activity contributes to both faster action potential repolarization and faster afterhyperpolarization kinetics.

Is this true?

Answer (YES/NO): YES